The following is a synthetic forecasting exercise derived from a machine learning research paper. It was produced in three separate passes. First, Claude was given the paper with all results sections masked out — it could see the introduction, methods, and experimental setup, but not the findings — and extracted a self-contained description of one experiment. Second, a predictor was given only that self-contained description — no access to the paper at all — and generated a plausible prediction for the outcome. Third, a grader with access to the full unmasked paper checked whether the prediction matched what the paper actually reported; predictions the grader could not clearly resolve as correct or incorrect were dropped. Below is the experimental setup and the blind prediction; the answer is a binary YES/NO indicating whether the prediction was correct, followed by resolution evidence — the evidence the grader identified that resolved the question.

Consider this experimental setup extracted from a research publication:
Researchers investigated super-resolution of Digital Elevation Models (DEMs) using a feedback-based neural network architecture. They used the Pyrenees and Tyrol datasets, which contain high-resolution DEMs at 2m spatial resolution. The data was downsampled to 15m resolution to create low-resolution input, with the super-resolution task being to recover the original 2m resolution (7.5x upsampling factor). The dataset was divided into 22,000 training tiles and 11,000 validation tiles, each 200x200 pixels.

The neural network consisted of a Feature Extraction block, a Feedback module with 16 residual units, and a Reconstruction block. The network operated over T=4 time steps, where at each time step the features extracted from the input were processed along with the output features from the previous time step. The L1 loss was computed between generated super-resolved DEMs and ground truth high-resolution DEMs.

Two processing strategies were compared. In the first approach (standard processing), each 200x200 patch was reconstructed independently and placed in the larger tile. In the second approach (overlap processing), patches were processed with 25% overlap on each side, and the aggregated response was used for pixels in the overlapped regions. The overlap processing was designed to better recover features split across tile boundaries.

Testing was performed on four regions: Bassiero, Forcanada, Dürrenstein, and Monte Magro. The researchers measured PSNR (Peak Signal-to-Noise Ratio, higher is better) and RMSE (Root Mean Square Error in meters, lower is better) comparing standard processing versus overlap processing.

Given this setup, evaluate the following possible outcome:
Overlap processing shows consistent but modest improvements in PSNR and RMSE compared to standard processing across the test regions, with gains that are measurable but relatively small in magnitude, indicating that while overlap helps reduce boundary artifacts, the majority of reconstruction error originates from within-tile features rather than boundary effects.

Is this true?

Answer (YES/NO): YES